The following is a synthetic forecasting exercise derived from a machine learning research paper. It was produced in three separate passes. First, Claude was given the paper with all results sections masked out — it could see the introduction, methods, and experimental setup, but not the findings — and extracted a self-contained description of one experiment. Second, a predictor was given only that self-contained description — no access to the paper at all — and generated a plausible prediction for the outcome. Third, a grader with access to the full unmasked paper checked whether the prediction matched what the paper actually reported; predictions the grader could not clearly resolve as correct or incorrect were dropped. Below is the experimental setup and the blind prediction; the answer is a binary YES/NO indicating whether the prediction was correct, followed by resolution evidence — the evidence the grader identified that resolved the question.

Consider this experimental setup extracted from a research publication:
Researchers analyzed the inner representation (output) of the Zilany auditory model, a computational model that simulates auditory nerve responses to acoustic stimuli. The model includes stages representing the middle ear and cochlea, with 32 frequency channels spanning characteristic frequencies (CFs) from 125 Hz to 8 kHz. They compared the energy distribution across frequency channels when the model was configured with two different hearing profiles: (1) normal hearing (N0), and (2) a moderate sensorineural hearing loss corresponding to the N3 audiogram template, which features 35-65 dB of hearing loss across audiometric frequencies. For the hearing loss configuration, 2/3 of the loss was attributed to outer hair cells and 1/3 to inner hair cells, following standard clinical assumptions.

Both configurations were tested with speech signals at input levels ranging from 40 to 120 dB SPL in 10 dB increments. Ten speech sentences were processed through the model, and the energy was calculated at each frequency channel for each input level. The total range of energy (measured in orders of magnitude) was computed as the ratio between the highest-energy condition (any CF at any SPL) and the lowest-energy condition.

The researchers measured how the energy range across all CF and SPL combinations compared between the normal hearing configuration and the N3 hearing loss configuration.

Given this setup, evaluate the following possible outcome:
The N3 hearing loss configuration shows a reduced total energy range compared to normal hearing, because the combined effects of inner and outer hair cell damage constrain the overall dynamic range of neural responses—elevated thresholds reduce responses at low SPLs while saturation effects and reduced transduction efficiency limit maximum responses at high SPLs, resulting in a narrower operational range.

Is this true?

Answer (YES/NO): NO